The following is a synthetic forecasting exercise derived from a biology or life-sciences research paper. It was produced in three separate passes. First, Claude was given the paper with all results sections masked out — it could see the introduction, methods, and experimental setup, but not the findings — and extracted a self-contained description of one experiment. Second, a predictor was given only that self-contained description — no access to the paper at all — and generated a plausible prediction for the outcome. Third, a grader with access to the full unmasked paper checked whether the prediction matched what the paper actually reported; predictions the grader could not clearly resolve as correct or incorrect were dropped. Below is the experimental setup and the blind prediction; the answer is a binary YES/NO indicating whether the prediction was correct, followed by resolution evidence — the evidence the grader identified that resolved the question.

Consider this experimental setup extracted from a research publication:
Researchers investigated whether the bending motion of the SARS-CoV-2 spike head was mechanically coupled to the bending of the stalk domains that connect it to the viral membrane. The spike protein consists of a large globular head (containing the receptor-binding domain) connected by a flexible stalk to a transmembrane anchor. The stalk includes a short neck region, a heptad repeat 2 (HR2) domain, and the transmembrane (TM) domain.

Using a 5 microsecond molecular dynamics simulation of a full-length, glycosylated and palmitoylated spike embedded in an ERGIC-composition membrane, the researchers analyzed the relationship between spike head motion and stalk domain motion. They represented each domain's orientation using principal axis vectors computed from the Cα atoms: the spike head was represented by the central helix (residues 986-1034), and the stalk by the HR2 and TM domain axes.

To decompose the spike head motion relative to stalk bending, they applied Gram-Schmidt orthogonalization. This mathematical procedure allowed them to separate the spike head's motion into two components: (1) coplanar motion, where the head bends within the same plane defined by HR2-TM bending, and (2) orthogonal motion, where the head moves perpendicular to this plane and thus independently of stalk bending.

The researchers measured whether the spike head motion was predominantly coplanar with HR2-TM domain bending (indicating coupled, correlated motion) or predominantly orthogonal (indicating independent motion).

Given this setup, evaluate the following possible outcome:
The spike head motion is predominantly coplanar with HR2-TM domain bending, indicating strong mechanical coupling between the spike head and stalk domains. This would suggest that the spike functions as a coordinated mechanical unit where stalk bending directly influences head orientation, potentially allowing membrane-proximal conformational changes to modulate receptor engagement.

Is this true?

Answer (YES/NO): YES